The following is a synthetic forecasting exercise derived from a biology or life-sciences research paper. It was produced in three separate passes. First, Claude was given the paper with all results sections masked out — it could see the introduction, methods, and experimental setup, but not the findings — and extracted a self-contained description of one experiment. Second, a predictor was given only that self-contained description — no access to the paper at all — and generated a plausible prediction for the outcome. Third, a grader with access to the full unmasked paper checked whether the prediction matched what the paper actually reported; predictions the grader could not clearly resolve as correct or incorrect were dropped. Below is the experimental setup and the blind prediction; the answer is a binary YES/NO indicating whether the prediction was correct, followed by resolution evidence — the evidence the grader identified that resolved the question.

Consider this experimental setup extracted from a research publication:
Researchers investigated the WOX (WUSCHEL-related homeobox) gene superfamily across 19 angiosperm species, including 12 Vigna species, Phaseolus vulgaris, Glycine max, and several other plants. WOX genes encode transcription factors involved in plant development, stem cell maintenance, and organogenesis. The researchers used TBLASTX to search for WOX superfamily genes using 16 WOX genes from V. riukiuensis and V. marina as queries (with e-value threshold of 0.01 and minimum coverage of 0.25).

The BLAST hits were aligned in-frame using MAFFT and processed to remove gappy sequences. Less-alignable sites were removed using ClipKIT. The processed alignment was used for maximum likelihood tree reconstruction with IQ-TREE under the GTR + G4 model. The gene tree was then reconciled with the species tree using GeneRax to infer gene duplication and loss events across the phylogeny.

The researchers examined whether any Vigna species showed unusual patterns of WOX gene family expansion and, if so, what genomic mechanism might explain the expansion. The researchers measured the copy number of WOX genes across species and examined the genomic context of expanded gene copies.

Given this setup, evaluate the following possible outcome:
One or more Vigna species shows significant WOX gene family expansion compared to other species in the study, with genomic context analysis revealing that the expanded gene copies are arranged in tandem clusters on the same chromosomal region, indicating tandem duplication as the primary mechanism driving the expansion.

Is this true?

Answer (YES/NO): NO